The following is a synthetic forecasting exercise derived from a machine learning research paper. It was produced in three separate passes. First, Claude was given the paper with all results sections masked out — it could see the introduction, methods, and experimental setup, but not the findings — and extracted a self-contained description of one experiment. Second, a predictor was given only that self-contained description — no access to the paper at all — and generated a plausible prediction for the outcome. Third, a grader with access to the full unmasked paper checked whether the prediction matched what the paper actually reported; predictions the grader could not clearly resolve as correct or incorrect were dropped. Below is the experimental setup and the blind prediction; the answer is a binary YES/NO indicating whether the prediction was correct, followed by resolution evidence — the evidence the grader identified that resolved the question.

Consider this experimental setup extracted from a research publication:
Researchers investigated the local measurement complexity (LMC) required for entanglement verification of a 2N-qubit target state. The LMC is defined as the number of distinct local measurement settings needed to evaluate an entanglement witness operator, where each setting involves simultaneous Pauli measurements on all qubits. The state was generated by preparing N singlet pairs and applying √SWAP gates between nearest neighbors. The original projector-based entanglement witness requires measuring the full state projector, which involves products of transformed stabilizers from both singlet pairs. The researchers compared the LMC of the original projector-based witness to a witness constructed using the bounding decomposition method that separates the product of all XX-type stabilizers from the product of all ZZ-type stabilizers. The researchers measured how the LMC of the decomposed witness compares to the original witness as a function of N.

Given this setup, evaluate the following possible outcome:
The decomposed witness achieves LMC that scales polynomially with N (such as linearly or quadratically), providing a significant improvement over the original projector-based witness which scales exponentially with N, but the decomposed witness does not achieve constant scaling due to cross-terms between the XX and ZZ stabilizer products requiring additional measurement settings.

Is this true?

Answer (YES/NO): NO